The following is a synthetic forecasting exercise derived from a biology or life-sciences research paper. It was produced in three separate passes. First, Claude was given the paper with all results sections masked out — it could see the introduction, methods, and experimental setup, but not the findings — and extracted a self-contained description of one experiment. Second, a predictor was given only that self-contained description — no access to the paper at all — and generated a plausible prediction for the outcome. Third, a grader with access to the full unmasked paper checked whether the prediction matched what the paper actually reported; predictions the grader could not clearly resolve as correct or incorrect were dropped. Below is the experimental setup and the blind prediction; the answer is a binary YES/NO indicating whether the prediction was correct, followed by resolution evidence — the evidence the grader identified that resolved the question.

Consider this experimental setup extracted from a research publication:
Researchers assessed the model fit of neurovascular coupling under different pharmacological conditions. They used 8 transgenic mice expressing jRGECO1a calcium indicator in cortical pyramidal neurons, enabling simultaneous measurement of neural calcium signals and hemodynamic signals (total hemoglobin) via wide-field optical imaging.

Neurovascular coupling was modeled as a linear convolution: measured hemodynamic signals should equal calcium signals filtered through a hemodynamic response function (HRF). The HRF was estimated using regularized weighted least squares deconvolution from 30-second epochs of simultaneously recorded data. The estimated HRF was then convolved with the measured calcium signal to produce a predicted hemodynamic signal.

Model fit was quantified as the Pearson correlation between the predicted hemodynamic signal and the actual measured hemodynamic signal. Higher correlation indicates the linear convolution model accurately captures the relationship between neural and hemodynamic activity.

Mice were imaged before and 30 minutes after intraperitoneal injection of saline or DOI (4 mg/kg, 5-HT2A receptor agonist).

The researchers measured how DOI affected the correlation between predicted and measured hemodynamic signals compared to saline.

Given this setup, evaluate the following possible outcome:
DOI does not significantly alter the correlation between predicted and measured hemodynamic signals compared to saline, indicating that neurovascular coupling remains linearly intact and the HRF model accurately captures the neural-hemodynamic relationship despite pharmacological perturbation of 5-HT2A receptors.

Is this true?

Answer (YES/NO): NO